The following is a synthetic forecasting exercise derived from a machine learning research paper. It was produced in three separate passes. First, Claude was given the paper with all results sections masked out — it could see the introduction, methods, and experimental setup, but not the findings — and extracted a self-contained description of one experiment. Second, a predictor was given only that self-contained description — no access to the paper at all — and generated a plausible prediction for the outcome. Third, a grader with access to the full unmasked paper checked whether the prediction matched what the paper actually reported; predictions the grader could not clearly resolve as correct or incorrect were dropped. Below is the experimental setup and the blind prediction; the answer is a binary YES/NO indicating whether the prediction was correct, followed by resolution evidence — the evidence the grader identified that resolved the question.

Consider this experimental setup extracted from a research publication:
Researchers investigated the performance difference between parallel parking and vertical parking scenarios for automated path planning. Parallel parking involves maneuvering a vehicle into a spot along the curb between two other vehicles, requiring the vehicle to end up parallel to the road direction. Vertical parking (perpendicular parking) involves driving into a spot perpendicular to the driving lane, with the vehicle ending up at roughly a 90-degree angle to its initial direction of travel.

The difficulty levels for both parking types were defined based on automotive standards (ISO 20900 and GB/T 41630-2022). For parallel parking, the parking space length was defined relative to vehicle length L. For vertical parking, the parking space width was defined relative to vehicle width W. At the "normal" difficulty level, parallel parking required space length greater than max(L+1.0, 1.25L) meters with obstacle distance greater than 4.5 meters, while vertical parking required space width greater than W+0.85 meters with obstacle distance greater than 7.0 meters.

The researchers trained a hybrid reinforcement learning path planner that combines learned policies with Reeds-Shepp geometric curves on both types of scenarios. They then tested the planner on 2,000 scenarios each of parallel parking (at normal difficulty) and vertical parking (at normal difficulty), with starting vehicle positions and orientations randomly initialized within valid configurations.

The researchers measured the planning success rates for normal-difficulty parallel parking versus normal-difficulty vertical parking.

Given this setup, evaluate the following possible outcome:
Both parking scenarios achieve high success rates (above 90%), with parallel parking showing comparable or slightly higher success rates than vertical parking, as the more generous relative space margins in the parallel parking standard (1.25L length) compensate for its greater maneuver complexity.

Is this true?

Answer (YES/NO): NO